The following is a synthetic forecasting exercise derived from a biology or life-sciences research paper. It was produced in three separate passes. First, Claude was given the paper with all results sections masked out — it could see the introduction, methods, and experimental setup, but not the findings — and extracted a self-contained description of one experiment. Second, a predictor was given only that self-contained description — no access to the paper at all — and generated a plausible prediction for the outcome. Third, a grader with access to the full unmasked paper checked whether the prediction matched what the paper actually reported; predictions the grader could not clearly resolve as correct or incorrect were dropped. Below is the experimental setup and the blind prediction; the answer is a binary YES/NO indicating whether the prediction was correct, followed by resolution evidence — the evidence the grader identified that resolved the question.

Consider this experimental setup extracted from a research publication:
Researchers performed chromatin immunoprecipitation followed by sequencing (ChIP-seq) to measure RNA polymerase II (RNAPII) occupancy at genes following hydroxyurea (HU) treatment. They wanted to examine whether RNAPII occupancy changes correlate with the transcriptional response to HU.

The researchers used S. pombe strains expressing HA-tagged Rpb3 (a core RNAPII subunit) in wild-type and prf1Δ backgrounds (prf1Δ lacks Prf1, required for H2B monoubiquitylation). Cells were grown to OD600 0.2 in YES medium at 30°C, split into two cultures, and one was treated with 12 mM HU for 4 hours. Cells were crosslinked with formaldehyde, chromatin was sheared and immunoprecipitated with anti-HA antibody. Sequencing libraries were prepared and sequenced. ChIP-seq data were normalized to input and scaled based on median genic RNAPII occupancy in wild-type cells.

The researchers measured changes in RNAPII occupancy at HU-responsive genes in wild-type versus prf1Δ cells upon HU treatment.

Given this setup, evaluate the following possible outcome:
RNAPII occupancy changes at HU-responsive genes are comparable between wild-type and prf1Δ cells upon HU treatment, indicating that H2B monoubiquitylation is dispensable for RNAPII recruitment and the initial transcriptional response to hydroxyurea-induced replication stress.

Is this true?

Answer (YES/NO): NO